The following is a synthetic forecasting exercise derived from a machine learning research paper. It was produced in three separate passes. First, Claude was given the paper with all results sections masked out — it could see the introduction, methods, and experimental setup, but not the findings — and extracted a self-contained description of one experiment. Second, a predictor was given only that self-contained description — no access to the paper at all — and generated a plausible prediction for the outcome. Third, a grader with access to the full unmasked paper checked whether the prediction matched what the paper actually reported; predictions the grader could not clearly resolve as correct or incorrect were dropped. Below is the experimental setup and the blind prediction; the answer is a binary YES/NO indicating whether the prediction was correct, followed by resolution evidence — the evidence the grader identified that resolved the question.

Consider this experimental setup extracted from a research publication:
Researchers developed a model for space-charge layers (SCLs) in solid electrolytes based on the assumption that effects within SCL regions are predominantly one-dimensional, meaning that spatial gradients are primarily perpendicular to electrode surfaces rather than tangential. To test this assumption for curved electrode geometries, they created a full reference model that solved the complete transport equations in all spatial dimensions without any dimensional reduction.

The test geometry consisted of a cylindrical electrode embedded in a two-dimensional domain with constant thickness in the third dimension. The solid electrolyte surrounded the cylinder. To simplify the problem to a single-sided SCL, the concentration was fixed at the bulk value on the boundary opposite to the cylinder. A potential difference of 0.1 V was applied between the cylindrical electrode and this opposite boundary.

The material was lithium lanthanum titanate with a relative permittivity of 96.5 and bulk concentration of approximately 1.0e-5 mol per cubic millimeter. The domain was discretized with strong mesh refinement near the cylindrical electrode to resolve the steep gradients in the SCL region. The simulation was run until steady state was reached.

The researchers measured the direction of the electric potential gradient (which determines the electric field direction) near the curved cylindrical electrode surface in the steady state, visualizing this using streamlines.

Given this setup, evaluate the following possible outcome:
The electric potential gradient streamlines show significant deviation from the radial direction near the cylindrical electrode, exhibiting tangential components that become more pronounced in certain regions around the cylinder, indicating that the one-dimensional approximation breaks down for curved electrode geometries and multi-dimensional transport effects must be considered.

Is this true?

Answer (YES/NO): NO